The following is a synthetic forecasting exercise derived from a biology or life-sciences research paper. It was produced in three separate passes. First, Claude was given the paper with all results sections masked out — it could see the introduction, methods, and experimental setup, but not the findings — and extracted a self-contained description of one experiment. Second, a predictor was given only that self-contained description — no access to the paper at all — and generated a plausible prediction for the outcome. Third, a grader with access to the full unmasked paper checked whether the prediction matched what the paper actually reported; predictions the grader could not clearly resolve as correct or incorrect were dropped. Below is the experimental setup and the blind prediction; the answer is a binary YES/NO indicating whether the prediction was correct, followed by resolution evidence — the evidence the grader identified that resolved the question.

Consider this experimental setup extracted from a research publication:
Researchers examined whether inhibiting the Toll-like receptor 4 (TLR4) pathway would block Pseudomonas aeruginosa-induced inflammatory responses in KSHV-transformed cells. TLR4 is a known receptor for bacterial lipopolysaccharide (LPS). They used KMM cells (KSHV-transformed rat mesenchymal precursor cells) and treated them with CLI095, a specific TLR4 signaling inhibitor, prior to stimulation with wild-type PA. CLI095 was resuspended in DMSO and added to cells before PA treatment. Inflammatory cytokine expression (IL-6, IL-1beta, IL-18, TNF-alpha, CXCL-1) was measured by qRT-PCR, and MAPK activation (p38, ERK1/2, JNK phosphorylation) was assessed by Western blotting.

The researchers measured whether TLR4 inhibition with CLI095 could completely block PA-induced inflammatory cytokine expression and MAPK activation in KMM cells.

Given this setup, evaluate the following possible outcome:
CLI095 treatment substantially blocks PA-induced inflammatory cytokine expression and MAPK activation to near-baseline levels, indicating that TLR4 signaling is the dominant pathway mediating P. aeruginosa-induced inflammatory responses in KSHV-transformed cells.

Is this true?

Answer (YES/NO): NO